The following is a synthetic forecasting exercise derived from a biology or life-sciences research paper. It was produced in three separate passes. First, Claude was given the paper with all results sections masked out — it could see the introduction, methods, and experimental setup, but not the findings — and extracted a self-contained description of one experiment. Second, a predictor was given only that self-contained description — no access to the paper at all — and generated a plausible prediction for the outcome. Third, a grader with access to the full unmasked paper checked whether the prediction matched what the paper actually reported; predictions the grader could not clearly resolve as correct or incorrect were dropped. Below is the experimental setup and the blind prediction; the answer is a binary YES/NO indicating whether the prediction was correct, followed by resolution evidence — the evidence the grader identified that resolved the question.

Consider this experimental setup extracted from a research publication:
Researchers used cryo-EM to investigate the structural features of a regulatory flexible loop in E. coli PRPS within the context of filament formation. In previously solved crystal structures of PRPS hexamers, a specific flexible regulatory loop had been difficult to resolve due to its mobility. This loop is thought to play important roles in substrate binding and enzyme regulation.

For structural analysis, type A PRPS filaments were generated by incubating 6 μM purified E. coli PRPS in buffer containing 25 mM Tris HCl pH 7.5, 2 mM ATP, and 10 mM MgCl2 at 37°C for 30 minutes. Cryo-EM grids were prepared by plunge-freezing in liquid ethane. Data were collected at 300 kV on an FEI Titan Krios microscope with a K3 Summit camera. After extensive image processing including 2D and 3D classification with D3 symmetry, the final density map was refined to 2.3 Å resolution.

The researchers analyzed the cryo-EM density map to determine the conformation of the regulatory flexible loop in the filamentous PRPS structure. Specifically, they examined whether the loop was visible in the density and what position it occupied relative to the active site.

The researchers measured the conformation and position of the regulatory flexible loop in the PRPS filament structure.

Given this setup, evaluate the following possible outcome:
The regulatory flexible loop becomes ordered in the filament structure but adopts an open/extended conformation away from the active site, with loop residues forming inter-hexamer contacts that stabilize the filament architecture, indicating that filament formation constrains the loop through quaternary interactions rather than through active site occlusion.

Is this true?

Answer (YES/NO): NO